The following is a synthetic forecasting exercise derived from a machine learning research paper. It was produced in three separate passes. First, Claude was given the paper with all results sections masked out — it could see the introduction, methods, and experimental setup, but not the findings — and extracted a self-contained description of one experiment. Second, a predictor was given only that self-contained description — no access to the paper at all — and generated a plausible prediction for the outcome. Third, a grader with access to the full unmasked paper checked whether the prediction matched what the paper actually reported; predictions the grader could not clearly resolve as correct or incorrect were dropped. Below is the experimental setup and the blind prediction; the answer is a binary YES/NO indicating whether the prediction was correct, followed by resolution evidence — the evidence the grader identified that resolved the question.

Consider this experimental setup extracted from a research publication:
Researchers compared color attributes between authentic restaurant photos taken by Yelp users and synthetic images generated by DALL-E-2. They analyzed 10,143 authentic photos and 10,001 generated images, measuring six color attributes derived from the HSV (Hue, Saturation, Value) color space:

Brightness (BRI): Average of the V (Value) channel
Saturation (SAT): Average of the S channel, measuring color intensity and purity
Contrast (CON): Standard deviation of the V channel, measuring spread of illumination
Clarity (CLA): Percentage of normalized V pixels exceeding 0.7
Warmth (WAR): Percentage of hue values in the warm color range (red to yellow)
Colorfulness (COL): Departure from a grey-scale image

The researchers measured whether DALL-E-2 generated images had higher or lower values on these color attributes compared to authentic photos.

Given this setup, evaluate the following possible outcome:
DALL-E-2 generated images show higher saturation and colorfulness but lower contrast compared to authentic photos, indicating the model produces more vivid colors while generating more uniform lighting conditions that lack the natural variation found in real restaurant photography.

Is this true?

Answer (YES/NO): NO